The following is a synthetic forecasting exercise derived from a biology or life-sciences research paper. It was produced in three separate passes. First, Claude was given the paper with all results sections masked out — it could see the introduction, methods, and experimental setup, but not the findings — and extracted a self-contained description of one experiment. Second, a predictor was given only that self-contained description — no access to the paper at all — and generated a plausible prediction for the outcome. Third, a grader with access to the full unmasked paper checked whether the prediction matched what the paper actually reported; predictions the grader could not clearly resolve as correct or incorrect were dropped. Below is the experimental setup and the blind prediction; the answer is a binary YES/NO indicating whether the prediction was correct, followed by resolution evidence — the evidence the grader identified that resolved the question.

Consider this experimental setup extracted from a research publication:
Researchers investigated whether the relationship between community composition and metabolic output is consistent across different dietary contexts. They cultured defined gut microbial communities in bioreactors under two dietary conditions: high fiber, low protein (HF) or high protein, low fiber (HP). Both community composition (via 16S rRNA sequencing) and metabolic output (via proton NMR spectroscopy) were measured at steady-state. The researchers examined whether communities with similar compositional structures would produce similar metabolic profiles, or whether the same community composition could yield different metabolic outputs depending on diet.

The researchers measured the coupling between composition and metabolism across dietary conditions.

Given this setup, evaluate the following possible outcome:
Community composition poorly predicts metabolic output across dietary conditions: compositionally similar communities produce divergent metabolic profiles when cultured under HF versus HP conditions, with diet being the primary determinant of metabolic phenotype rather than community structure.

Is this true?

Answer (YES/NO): YES